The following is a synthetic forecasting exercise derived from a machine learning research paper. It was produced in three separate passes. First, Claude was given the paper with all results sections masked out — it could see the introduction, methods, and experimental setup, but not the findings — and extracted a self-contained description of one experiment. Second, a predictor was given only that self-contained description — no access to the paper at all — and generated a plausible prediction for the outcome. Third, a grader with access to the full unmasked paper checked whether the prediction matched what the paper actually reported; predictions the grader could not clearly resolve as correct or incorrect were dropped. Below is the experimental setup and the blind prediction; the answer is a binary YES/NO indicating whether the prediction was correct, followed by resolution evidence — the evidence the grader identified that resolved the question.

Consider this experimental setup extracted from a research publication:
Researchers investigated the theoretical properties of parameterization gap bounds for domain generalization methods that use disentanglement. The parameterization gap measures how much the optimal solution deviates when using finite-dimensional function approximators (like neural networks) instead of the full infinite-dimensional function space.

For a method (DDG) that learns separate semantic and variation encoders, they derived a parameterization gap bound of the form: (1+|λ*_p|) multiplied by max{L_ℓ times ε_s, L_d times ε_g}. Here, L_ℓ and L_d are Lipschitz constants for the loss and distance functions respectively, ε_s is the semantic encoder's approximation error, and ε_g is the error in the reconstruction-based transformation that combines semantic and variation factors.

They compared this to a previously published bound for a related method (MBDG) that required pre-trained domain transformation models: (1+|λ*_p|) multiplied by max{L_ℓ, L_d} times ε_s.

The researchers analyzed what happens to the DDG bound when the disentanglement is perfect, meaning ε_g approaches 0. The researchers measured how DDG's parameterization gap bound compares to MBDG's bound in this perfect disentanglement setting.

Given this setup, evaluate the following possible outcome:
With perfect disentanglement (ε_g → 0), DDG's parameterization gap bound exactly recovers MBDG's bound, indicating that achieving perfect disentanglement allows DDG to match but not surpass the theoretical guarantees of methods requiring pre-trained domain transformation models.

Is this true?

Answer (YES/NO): NO